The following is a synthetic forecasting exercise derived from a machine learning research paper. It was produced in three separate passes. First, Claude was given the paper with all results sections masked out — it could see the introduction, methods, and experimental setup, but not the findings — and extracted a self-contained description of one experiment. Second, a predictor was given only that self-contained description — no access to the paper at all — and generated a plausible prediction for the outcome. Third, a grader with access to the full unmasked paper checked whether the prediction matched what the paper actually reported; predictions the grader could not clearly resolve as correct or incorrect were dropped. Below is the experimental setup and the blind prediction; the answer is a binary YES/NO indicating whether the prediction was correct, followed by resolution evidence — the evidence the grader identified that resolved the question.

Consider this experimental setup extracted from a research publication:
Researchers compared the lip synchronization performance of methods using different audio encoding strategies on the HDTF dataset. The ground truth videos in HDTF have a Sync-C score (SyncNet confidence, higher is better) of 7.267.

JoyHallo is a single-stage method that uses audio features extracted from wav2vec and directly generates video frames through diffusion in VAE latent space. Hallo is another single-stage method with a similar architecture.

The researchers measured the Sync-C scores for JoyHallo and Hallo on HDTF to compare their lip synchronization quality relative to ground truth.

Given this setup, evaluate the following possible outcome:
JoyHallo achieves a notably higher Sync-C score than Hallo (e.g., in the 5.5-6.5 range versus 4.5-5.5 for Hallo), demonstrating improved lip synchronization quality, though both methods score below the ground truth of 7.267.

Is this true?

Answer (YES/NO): NO